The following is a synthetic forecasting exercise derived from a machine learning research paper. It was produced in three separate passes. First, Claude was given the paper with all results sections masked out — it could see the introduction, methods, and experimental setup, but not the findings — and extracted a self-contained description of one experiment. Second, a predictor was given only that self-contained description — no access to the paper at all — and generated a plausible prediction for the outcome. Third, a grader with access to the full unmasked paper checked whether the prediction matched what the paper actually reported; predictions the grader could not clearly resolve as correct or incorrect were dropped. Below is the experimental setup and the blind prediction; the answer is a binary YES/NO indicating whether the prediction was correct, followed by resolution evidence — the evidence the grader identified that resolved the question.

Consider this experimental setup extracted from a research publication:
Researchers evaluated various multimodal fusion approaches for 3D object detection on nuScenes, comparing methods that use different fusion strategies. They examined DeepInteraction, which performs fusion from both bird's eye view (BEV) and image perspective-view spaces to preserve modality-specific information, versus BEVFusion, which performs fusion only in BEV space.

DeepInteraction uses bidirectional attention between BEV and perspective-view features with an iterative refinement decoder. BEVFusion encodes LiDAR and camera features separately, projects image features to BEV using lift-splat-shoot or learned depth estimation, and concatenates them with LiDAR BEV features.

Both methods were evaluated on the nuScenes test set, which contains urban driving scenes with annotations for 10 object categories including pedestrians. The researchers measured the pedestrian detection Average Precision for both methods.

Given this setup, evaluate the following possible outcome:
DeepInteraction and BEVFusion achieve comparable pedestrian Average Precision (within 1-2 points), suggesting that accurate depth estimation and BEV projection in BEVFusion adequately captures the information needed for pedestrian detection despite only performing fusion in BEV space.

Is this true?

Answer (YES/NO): NO